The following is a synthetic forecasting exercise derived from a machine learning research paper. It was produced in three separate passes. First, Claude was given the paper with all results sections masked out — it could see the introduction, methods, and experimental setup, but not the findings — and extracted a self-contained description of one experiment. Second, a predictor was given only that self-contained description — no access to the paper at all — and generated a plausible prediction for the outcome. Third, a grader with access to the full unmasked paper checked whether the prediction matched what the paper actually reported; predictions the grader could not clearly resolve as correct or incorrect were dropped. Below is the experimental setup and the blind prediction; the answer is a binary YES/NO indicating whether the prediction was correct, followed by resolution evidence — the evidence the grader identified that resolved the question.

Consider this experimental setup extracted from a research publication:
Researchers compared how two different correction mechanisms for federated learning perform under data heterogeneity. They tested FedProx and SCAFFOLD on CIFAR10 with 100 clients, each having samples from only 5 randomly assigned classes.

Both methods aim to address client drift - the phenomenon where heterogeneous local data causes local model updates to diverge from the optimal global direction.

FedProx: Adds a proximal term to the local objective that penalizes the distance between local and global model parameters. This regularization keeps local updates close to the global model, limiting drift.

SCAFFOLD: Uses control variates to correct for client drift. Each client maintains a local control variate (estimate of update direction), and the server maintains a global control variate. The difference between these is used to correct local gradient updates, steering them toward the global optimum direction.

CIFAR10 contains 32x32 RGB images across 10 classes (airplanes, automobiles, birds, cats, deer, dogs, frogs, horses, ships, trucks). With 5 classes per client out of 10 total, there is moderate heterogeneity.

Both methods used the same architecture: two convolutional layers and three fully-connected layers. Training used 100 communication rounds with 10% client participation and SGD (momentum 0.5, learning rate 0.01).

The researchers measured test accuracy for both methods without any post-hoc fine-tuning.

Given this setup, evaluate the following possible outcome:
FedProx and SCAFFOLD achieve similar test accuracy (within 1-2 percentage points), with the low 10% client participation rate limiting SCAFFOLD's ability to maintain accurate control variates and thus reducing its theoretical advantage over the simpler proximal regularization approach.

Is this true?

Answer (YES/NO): NO